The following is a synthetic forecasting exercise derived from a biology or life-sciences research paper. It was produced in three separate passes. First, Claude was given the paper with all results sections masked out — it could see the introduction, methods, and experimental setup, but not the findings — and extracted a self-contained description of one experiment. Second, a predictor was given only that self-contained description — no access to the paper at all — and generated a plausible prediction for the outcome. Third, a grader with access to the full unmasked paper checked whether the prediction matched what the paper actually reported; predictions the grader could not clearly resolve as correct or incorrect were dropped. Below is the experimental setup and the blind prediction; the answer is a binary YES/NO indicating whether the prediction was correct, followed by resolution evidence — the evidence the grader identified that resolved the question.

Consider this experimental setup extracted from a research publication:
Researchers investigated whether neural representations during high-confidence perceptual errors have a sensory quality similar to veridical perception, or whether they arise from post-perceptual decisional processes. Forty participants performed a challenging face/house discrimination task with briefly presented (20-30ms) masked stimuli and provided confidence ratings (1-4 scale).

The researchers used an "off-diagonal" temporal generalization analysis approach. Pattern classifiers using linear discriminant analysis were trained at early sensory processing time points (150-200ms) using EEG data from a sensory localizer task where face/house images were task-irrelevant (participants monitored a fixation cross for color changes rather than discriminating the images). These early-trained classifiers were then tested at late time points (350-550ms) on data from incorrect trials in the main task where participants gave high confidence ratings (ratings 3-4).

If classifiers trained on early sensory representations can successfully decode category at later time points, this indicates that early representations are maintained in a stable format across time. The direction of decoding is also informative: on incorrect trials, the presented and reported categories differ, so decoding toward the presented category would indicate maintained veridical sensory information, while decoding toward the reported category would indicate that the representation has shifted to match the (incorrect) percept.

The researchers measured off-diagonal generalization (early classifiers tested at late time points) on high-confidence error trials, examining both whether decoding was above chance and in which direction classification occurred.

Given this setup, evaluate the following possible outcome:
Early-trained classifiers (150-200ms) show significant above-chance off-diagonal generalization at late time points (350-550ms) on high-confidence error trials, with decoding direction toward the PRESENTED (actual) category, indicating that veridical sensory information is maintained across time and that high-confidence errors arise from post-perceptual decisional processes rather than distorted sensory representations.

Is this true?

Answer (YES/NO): NO